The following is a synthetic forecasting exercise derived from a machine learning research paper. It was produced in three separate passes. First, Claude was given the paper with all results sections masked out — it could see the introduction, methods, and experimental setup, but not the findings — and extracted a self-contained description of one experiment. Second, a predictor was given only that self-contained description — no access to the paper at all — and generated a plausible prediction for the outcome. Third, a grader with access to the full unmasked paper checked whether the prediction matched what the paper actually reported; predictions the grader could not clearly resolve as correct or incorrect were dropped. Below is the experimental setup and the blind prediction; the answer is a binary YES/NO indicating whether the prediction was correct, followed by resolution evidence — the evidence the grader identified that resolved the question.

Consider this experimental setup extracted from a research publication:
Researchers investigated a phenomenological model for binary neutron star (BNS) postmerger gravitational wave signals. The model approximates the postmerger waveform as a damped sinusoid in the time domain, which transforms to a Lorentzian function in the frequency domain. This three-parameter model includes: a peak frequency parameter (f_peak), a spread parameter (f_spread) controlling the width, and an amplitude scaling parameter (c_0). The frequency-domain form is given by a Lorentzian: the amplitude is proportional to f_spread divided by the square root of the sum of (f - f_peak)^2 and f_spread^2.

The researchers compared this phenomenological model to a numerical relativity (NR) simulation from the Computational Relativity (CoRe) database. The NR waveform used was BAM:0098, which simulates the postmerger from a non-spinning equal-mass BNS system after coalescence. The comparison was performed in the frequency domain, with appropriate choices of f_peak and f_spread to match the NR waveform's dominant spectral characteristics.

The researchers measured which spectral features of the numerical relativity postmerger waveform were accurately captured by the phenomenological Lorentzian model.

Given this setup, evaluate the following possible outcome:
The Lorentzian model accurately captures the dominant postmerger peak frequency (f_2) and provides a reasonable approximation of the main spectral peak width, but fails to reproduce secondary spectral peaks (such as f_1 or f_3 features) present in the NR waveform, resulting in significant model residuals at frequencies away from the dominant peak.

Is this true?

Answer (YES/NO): YES